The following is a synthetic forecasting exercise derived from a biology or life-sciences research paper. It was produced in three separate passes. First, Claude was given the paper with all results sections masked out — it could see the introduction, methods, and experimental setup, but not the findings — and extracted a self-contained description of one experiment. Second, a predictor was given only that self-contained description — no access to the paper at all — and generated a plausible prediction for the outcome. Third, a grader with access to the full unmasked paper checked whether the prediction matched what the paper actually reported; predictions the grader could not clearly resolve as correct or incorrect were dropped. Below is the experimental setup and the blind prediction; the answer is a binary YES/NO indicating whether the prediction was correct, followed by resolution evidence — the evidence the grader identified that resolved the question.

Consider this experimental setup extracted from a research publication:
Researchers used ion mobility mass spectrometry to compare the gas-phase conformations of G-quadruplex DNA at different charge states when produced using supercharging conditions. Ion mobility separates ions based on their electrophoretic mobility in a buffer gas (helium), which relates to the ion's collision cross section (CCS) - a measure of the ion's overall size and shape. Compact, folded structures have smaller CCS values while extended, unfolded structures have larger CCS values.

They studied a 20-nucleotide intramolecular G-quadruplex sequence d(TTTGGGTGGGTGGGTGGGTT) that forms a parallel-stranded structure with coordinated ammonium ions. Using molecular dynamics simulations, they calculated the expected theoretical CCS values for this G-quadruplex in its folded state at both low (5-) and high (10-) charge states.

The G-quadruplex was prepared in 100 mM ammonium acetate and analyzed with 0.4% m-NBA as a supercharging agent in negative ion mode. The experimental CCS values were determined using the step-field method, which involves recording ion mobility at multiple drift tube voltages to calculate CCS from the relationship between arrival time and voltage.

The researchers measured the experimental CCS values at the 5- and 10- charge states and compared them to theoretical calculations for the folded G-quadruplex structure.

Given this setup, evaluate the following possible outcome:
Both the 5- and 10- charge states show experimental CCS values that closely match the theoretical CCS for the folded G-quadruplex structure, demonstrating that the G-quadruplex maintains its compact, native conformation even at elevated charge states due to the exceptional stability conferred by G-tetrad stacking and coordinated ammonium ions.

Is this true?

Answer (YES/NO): NO